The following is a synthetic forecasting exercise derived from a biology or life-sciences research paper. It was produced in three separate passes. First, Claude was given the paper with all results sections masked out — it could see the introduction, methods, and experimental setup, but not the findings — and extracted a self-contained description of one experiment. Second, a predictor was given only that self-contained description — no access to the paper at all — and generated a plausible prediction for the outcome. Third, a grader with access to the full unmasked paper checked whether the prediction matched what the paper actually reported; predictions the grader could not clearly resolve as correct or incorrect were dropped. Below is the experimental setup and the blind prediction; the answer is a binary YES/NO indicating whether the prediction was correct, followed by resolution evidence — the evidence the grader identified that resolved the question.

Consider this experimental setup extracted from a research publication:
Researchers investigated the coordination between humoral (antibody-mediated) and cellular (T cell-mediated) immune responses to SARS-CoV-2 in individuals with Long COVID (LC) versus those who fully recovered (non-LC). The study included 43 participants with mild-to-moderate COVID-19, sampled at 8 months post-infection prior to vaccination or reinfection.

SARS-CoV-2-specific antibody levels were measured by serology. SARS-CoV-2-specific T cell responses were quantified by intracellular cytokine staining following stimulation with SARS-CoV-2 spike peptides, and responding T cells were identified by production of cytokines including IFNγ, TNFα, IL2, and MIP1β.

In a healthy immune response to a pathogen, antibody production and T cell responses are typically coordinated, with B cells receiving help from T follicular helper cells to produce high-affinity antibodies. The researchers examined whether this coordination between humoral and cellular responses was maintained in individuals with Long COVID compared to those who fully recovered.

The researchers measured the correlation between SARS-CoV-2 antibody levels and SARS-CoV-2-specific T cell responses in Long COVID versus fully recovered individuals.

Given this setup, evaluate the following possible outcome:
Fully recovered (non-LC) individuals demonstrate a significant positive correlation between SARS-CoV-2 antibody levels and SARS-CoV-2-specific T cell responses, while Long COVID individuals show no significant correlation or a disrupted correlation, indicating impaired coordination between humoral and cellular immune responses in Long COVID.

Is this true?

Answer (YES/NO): YES